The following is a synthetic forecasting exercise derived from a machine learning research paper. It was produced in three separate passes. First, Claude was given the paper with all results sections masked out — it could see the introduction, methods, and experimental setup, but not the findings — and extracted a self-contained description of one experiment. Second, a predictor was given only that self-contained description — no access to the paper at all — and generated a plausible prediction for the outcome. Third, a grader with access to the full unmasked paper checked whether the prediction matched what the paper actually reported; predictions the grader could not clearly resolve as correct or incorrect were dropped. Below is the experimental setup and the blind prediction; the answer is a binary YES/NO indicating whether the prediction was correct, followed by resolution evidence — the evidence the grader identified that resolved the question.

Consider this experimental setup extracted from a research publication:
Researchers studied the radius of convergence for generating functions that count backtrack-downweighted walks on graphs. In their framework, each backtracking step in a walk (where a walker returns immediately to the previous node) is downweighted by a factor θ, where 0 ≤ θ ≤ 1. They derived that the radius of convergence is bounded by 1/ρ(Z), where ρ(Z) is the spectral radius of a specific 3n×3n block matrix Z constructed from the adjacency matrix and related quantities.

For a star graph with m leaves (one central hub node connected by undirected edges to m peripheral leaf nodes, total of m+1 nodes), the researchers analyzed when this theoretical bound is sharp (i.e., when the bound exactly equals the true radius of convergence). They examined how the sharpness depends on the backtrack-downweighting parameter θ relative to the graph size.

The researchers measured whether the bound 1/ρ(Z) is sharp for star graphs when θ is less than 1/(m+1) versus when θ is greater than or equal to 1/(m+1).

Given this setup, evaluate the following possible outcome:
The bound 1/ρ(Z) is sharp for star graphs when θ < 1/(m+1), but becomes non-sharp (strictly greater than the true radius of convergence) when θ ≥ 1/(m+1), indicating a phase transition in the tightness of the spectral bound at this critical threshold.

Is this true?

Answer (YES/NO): NO